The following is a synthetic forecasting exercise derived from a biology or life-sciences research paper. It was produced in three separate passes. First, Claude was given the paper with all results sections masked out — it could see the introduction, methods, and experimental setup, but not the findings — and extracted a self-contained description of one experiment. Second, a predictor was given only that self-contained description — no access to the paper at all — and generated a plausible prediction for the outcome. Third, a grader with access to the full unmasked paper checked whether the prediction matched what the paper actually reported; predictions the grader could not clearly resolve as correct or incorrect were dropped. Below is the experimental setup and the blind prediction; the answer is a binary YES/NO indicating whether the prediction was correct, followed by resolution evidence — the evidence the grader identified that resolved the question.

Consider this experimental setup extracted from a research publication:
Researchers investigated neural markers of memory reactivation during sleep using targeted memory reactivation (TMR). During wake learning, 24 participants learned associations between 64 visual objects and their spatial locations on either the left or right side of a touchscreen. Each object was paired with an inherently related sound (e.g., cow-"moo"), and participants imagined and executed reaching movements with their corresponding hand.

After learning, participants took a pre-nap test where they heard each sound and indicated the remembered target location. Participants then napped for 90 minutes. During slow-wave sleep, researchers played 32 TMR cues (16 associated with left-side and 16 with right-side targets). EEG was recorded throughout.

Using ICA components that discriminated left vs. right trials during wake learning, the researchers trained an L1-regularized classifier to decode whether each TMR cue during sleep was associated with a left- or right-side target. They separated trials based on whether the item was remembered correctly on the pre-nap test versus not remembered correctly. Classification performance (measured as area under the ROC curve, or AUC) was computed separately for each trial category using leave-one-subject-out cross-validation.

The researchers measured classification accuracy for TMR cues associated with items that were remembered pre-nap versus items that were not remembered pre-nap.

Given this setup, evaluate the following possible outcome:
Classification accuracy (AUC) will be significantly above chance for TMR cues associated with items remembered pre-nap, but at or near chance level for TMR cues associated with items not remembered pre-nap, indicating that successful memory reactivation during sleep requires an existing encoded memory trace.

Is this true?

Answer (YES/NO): YES